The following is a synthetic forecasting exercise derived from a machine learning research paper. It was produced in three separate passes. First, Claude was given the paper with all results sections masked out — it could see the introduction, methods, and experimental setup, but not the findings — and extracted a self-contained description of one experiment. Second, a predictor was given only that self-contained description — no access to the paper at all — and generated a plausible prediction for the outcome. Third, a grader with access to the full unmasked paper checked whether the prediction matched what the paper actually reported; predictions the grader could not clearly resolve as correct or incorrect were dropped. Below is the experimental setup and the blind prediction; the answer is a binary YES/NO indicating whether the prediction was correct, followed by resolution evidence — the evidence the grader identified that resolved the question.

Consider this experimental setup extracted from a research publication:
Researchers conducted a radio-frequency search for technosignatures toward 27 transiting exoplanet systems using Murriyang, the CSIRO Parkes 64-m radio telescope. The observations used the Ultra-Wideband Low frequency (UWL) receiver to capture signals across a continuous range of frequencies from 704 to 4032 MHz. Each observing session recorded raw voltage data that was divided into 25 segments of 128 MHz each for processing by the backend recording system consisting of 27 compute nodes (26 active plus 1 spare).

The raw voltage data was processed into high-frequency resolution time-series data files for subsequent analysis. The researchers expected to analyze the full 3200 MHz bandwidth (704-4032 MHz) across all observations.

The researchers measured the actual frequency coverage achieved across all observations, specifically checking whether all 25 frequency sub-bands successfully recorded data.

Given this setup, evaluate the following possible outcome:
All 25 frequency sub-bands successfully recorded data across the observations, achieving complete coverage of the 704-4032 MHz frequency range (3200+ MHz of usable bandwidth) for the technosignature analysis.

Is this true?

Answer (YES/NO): NO